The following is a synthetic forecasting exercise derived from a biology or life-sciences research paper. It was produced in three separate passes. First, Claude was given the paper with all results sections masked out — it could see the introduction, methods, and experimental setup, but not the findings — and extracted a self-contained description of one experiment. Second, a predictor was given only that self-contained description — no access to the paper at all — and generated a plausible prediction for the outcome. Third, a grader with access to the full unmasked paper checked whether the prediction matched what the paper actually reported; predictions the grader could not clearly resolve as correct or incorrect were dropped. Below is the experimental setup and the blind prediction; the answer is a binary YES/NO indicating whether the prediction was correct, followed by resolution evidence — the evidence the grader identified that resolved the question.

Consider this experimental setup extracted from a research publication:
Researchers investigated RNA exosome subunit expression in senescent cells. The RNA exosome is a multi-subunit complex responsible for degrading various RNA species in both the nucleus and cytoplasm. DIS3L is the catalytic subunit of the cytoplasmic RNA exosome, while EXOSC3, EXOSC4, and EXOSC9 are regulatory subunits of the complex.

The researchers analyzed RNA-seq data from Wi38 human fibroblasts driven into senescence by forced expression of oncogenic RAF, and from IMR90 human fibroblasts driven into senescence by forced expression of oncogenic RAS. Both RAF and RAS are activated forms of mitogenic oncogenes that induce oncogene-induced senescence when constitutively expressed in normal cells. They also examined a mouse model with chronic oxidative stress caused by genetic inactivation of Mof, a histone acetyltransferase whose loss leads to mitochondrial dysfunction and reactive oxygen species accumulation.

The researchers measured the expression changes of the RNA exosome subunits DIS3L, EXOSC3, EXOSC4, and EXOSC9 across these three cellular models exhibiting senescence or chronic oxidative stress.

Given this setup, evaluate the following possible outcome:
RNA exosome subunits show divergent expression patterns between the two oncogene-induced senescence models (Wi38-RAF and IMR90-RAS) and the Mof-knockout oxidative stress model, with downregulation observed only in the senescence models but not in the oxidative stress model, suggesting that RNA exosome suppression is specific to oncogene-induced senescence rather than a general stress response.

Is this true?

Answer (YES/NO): NO